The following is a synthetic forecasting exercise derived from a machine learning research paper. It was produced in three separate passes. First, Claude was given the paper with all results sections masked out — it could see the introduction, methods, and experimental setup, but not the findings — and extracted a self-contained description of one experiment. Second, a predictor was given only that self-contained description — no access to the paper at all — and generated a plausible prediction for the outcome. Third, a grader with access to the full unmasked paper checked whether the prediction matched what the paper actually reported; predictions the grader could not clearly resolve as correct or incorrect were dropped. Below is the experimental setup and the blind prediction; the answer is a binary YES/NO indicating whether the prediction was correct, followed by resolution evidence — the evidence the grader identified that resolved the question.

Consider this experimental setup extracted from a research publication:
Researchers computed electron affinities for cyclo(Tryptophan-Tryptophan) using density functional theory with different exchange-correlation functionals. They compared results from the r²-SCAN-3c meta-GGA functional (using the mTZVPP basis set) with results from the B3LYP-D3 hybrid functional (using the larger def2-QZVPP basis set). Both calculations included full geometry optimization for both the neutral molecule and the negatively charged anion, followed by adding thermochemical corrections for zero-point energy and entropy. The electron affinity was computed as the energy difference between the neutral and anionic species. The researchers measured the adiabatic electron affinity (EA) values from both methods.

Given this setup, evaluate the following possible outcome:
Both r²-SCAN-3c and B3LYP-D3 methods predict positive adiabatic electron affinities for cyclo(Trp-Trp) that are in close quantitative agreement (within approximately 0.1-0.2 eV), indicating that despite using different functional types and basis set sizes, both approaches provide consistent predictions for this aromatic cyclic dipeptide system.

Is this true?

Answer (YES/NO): YES